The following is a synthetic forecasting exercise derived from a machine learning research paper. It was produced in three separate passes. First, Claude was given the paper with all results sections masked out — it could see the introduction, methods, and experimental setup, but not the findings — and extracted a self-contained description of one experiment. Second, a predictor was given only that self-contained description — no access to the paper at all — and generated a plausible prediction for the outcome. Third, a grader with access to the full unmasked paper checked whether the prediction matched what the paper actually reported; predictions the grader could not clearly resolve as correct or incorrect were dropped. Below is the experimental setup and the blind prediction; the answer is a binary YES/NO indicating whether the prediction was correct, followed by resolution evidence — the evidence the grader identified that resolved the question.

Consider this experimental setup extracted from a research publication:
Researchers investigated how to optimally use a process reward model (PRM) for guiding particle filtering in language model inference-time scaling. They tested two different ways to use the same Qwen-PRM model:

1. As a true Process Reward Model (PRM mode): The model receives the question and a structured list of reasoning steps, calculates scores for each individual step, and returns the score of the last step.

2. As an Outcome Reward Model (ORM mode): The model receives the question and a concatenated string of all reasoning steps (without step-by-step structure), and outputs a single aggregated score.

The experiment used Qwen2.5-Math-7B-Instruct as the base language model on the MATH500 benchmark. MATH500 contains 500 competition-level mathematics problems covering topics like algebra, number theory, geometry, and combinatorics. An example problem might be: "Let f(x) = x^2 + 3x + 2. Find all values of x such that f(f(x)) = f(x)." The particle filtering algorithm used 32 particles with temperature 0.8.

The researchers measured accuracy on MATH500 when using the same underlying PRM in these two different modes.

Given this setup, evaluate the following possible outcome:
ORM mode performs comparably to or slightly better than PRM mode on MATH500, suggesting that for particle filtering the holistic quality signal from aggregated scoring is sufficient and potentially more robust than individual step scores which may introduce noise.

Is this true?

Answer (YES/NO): YES